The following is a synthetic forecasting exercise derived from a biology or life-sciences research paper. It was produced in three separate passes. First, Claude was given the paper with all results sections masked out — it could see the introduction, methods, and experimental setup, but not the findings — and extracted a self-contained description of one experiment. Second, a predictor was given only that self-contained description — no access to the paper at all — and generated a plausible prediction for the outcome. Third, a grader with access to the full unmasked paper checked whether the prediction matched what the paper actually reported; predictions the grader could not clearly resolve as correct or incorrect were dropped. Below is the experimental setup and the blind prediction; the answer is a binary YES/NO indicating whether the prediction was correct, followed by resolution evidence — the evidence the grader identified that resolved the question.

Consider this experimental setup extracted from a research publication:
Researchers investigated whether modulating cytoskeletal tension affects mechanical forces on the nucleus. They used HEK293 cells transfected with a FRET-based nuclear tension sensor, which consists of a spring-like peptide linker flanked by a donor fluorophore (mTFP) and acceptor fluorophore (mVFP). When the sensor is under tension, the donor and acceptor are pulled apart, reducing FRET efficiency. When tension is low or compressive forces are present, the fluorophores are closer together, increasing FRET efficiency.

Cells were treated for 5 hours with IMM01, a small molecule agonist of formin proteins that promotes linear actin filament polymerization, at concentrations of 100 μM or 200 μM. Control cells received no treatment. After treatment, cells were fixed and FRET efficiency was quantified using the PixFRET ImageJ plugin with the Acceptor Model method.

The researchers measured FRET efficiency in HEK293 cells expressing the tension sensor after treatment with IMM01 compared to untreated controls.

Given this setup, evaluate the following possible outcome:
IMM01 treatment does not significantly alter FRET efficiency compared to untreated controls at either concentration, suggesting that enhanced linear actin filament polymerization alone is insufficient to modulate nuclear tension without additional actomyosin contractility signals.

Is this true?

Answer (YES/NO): NO